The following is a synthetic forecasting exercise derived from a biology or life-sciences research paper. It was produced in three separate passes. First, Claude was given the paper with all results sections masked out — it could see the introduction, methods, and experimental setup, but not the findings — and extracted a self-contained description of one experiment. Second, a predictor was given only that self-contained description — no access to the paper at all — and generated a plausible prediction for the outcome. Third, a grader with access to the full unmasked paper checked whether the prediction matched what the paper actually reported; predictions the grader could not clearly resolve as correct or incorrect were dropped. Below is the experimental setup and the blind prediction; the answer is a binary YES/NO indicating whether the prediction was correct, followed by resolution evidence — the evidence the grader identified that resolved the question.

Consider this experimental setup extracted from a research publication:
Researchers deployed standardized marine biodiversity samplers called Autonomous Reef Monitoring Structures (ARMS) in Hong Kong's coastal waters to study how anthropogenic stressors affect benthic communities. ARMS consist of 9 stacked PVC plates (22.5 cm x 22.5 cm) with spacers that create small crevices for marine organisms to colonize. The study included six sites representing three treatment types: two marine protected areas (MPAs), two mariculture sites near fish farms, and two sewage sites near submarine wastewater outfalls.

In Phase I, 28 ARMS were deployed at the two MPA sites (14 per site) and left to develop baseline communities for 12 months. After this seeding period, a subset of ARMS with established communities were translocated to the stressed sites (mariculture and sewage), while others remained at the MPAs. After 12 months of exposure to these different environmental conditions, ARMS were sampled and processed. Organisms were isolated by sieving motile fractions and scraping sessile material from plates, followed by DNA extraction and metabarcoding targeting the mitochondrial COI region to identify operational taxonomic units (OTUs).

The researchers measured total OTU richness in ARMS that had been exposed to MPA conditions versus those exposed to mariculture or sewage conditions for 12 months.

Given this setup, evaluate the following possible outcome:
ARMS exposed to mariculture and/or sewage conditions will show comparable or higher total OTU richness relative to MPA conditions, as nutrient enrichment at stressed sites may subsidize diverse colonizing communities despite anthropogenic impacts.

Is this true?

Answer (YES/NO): NO